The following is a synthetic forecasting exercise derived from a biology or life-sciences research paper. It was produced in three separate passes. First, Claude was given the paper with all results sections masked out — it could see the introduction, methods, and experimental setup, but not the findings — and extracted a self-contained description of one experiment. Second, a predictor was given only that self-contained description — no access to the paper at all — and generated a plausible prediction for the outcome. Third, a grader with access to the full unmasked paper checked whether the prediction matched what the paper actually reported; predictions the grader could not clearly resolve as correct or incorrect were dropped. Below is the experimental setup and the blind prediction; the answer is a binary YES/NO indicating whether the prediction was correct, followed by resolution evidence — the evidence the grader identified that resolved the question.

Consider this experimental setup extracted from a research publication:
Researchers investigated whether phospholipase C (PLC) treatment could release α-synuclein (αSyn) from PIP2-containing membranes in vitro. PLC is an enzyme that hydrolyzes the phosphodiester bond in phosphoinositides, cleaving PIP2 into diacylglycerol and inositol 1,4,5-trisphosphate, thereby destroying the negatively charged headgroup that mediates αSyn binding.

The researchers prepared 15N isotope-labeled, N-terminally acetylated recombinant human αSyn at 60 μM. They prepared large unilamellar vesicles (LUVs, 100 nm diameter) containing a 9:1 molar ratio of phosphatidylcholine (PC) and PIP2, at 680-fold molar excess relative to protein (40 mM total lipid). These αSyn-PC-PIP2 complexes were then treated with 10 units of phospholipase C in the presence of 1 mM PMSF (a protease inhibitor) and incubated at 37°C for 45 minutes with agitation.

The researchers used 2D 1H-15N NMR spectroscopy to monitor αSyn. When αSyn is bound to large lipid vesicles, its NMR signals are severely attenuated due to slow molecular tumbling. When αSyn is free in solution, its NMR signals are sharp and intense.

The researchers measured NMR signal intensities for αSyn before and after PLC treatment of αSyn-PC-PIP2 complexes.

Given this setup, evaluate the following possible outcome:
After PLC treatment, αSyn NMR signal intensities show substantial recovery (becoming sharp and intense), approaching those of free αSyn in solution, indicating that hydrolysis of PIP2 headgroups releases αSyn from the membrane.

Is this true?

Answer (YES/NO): YES